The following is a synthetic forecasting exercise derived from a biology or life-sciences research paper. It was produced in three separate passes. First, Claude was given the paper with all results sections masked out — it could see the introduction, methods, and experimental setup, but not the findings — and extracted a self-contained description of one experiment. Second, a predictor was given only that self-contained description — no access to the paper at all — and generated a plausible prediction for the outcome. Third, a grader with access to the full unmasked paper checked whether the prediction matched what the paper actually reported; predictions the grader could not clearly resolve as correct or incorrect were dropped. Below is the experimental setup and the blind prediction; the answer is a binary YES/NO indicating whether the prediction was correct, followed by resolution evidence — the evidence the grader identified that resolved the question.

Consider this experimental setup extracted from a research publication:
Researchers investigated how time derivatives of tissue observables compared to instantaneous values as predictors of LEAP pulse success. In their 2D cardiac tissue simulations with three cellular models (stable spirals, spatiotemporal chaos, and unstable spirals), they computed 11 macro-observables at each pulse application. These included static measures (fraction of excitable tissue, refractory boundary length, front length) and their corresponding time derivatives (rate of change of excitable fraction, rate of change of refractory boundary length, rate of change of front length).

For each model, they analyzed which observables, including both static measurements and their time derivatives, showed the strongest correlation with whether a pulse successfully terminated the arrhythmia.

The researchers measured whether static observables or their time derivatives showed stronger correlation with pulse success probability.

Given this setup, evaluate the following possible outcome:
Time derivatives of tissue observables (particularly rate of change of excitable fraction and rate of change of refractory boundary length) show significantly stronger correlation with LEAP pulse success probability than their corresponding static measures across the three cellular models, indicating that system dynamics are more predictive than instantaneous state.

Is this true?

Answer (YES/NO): NO